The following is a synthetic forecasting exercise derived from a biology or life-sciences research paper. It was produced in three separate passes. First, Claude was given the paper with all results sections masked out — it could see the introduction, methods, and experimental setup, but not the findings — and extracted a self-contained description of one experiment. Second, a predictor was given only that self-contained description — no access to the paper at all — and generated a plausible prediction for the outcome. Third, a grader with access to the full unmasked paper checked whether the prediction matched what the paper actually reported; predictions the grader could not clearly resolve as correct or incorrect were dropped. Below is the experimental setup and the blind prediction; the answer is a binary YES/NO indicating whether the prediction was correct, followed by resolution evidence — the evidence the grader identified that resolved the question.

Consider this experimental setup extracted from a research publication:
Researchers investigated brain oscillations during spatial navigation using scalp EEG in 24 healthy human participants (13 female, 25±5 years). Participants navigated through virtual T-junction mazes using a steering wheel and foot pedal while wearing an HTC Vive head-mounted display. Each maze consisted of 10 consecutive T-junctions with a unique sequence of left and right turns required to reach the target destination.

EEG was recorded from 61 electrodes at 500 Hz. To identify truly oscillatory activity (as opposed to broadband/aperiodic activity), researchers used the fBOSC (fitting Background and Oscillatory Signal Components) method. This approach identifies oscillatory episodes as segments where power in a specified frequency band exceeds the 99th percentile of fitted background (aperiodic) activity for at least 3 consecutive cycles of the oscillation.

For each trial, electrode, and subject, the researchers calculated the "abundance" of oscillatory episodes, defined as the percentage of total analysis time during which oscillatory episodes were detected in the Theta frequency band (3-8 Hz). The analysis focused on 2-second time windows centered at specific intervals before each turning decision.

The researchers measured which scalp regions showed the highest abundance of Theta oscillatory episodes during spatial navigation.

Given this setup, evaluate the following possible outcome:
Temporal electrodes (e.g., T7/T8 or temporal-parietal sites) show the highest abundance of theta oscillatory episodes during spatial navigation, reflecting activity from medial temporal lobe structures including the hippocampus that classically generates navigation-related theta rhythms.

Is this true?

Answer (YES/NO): NO